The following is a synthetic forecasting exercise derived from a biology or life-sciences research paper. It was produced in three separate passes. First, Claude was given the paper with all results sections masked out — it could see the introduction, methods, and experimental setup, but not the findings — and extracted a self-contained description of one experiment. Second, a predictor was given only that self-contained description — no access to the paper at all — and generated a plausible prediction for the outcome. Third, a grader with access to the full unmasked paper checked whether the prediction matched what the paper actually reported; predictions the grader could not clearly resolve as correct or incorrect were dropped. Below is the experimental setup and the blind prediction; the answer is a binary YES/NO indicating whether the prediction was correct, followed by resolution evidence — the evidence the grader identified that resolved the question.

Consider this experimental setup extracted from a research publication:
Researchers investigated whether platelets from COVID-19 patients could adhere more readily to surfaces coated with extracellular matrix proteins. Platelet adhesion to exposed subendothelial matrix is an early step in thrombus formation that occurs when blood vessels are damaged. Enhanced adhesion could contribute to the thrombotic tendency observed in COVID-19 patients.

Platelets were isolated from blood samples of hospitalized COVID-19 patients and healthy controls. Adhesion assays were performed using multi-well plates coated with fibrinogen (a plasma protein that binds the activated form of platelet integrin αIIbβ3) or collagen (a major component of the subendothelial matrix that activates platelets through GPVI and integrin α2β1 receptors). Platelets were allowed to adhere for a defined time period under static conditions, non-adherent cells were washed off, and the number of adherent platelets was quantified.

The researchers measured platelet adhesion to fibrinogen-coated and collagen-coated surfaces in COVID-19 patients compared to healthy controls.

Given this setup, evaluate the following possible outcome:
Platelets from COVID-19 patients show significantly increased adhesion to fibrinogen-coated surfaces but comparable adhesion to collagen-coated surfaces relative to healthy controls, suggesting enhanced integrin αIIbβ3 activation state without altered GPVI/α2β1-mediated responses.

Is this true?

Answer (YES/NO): NO